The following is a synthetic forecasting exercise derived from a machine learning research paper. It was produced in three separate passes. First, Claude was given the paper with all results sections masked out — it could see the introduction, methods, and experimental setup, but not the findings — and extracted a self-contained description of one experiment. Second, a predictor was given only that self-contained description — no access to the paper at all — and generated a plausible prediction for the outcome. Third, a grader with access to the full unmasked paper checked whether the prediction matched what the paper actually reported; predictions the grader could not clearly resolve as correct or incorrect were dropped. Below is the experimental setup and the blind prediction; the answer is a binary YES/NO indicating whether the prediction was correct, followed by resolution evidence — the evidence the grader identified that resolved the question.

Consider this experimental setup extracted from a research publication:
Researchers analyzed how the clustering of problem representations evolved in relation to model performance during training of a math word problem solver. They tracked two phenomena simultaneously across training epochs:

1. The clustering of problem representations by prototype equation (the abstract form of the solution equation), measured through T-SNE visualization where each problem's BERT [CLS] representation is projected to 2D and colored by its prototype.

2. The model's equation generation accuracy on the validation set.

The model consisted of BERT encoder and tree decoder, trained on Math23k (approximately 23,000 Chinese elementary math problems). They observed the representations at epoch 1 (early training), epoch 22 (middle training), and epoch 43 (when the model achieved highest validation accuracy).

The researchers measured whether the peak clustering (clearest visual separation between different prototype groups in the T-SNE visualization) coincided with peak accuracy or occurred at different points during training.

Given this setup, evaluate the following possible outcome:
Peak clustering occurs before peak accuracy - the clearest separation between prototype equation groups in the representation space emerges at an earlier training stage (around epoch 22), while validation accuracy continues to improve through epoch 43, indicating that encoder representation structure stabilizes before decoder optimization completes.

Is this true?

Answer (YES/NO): NO